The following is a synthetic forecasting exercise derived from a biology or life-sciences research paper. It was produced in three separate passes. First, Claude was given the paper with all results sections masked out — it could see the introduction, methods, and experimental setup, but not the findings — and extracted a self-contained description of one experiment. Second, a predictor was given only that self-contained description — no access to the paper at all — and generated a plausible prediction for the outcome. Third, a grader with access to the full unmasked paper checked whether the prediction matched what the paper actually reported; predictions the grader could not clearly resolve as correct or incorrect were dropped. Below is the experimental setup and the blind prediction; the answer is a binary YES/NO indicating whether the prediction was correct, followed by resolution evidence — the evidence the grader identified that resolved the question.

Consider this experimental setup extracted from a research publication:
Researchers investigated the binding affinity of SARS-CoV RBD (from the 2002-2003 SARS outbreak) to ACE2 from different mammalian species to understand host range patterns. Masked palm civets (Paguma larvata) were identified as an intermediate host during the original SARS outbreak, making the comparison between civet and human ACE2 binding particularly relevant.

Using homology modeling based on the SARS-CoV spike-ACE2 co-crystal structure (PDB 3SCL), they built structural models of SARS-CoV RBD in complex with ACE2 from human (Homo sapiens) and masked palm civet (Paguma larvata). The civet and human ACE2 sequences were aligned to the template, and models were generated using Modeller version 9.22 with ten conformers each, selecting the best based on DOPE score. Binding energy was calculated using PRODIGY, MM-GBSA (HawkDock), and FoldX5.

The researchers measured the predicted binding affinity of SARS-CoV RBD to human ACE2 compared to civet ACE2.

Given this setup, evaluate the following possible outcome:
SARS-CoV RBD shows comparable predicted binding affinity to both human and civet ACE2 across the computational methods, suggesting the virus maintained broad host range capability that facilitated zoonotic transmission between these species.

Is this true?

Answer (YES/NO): YES